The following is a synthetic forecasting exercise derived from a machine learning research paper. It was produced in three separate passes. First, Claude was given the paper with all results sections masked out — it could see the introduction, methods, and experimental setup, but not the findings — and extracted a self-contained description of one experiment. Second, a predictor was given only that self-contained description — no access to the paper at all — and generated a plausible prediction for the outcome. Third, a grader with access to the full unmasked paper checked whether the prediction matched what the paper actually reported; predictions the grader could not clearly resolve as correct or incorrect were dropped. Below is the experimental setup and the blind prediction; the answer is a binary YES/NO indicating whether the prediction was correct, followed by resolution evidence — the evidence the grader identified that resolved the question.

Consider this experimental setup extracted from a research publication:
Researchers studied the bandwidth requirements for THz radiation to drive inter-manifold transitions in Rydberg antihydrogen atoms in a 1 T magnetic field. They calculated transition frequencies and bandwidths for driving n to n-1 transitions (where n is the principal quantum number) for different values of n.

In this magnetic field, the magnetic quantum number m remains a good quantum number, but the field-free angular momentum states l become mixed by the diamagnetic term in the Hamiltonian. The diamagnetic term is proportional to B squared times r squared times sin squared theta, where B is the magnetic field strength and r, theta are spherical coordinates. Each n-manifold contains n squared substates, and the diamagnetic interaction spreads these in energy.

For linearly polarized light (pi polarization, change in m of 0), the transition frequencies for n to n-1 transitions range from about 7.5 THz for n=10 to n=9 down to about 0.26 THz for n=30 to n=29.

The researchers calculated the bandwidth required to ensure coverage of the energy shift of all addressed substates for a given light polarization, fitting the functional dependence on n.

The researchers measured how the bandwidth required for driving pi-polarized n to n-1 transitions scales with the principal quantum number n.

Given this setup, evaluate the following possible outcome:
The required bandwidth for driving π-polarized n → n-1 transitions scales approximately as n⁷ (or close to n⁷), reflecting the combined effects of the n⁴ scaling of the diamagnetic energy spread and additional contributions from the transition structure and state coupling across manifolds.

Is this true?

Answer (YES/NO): NO